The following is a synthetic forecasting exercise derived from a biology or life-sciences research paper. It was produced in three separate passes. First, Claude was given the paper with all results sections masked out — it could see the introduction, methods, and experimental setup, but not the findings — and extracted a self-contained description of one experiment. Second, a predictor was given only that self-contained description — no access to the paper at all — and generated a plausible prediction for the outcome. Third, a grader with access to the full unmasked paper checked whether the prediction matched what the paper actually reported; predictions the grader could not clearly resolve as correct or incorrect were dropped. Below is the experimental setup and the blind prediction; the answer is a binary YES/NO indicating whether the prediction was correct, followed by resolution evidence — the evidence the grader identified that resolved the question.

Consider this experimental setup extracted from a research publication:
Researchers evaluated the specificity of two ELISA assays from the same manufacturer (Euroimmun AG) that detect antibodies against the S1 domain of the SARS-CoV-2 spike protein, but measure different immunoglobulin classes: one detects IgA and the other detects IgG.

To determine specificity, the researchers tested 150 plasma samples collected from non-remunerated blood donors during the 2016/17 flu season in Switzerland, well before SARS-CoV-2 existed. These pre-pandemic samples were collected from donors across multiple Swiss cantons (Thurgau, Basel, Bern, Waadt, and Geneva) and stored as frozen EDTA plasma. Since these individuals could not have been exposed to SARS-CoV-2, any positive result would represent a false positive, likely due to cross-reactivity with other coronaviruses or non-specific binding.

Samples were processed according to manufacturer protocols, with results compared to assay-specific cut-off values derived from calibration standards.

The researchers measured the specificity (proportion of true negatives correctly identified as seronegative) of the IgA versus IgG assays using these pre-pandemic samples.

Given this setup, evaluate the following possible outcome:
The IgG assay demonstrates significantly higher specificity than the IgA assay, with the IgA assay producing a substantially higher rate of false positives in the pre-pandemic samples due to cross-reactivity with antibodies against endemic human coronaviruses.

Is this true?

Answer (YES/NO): YES